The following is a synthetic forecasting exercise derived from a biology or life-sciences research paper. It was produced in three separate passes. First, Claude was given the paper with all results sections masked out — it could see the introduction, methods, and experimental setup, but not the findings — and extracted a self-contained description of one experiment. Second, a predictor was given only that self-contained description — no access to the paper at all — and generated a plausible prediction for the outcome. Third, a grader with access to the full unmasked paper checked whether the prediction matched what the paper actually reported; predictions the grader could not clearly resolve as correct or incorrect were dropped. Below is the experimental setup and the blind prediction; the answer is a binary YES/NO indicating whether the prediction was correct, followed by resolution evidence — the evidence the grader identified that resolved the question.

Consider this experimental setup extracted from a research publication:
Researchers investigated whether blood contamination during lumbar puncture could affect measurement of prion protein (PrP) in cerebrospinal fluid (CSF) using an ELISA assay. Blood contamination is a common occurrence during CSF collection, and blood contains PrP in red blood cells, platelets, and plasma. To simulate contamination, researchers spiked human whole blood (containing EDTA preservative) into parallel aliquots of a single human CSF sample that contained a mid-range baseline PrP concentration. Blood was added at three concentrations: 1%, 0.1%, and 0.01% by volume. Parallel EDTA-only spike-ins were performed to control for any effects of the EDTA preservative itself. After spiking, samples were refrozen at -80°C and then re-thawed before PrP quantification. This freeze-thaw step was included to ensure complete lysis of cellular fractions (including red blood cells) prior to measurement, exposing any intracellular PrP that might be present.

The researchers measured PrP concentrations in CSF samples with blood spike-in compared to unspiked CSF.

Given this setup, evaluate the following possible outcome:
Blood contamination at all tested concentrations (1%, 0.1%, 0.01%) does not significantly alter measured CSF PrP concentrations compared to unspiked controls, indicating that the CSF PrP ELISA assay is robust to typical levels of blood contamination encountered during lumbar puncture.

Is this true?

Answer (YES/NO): YES